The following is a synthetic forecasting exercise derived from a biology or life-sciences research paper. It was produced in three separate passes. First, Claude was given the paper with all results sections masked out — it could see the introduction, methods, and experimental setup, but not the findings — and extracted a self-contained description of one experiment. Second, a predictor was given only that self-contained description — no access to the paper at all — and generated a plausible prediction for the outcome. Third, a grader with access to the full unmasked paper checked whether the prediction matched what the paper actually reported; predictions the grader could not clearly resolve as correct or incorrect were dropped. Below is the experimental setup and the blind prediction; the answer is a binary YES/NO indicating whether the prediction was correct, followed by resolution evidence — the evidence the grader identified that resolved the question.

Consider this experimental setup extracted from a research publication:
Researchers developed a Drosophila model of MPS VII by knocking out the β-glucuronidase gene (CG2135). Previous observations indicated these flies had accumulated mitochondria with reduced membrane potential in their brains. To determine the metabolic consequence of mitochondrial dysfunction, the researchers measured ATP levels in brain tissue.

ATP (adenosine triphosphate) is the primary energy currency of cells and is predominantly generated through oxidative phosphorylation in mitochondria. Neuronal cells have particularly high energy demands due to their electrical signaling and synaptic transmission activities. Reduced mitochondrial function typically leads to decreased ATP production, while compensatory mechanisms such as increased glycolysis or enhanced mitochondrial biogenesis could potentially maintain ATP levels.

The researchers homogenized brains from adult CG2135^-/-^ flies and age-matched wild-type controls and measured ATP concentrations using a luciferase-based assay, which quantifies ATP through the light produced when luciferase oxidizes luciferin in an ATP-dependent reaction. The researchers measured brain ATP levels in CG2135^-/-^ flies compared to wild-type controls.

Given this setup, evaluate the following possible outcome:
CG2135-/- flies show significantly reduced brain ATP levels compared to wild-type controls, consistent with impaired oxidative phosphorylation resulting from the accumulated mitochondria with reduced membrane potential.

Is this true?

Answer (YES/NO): YES